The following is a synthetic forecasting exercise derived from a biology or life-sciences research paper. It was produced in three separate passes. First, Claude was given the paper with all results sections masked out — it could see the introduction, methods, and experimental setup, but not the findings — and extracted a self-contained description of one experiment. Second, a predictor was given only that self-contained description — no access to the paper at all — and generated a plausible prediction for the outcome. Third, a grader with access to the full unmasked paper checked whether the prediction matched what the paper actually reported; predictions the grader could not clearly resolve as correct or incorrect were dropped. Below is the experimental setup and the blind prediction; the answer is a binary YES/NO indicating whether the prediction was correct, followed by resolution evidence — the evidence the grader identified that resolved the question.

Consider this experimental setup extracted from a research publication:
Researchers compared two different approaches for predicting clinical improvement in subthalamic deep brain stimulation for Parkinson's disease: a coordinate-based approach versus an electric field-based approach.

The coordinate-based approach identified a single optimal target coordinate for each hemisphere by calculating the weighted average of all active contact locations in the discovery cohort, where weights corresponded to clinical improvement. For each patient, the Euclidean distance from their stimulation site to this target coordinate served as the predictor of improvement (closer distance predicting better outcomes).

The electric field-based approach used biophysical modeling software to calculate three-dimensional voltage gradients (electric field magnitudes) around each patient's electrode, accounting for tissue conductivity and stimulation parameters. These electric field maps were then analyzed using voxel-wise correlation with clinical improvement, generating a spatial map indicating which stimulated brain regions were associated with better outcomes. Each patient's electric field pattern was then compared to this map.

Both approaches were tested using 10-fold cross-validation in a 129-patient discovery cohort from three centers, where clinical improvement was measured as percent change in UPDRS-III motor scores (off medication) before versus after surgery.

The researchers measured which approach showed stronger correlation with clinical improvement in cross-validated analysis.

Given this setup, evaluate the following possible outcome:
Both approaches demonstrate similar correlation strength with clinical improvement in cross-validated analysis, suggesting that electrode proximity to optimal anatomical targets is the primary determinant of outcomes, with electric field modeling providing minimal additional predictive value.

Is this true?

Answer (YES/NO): NO